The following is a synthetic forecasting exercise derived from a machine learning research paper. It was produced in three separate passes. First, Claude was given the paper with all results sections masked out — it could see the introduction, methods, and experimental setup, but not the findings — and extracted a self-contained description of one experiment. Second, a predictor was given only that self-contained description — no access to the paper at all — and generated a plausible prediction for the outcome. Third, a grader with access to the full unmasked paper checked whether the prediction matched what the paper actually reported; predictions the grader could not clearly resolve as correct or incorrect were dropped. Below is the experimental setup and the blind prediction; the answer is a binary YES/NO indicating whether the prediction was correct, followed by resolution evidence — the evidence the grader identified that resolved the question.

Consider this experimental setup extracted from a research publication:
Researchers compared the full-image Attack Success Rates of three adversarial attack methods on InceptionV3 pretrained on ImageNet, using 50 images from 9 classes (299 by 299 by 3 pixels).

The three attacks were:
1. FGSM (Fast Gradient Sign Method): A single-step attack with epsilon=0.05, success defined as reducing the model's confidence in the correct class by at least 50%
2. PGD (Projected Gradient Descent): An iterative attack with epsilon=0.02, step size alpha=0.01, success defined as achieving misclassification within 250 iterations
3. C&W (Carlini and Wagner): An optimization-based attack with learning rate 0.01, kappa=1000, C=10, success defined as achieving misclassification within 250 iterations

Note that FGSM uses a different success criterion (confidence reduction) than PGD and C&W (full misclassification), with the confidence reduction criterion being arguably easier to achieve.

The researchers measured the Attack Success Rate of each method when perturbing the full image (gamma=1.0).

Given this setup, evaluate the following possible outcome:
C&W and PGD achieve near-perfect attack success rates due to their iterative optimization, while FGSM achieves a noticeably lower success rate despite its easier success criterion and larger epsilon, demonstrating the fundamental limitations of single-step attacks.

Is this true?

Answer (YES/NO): NO